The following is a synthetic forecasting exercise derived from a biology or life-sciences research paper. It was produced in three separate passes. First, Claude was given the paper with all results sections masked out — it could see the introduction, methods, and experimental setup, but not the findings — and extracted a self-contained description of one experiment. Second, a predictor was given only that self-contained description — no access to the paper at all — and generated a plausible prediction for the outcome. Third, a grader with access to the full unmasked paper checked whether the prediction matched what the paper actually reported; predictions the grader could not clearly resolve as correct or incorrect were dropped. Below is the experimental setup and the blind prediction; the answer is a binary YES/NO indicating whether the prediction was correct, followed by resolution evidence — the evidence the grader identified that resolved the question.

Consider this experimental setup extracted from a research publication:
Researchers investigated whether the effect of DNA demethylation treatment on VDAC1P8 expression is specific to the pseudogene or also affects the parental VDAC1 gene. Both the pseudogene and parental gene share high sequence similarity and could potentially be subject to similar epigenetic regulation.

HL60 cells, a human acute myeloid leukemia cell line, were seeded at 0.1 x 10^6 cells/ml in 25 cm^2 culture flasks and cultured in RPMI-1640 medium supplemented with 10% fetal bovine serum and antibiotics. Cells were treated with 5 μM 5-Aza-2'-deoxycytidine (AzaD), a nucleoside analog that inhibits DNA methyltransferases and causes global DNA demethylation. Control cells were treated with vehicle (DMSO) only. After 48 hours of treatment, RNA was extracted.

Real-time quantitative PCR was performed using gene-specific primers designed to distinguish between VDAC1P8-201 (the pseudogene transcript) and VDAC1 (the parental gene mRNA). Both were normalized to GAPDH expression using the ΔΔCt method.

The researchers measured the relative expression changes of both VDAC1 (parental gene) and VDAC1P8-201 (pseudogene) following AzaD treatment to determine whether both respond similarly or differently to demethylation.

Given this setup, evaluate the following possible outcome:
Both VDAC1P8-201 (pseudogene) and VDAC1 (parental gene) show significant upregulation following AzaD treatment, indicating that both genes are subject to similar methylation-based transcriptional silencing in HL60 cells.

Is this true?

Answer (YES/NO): NO